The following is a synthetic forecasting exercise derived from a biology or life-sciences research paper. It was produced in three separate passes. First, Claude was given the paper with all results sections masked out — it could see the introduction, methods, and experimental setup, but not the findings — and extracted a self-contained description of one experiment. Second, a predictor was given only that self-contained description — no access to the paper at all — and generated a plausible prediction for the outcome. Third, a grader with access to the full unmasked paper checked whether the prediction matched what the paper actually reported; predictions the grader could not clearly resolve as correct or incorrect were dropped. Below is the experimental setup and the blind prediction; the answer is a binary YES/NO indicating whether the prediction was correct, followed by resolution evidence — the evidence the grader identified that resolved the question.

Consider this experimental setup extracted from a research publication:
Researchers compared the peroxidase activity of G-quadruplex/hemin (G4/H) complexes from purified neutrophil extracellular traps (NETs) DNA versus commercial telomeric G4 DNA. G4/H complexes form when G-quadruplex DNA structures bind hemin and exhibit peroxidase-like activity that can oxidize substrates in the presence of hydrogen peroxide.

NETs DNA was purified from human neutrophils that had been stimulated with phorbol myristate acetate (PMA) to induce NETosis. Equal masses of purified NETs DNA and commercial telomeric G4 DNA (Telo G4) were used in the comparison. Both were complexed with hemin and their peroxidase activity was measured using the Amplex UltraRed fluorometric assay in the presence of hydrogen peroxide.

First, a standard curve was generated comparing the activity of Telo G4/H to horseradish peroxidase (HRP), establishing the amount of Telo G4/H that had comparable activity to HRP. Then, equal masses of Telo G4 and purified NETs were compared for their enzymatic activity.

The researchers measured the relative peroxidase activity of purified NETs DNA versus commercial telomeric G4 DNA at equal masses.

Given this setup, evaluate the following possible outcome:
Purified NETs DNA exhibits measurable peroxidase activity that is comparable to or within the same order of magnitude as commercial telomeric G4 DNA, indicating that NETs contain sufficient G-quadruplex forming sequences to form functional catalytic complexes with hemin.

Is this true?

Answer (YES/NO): YES